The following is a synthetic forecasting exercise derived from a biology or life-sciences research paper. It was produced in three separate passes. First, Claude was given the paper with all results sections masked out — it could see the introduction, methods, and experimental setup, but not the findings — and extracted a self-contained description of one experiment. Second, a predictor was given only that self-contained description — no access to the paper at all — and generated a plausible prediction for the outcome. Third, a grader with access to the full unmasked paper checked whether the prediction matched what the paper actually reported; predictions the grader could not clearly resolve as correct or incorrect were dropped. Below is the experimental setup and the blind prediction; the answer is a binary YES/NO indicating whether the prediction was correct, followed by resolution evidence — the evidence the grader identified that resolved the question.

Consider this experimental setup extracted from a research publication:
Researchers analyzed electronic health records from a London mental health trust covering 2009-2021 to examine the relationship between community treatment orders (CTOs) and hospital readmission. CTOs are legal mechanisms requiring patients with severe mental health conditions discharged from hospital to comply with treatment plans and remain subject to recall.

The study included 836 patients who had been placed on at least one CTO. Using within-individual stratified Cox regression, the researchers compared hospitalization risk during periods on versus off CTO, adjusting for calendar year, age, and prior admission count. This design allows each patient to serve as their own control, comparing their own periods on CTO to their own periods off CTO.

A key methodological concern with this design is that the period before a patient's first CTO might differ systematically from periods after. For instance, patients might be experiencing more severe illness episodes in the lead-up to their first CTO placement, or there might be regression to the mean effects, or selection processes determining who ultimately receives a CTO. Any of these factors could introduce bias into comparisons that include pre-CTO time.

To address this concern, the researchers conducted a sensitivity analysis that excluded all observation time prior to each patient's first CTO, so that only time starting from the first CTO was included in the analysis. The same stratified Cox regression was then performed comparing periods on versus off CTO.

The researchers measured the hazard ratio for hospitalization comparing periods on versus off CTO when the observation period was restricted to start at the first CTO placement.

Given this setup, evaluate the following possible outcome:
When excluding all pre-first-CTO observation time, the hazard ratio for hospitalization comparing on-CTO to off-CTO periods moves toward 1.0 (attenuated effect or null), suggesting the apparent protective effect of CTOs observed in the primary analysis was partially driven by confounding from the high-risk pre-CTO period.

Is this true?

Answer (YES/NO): YES